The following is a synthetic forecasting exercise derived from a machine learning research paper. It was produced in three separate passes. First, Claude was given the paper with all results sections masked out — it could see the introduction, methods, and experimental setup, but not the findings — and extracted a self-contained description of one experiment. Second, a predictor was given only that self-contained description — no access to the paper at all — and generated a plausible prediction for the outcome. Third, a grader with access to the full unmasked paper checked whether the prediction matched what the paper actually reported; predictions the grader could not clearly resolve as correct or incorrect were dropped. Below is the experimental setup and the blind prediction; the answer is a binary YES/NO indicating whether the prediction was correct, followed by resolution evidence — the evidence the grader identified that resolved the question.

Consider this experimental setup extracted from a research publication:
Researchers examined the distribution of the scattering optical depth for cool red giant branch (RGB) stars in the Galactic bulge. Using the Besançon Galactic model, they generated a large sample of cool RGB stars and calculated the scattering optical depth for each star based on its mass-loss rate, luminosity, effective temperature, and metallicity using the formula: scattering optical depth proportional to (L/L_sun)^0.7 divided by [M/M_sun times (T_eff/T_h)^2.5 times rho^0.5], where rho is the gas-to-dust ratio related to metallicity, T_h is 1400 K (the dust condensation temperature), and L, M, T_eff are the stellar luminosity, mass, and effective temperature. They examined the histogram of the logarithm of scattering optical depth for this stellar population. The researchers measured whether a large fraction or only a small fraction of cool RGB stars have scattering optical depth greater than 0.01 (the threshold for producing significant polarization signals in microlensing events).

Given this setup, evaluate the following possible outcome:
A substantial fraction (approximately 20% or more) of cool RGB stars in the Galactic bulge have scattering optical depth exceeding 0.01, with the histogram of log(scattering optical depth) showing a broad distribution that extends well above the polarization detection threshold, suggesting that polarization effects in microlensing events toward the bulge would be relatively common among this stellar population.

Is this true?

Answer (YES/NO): NO